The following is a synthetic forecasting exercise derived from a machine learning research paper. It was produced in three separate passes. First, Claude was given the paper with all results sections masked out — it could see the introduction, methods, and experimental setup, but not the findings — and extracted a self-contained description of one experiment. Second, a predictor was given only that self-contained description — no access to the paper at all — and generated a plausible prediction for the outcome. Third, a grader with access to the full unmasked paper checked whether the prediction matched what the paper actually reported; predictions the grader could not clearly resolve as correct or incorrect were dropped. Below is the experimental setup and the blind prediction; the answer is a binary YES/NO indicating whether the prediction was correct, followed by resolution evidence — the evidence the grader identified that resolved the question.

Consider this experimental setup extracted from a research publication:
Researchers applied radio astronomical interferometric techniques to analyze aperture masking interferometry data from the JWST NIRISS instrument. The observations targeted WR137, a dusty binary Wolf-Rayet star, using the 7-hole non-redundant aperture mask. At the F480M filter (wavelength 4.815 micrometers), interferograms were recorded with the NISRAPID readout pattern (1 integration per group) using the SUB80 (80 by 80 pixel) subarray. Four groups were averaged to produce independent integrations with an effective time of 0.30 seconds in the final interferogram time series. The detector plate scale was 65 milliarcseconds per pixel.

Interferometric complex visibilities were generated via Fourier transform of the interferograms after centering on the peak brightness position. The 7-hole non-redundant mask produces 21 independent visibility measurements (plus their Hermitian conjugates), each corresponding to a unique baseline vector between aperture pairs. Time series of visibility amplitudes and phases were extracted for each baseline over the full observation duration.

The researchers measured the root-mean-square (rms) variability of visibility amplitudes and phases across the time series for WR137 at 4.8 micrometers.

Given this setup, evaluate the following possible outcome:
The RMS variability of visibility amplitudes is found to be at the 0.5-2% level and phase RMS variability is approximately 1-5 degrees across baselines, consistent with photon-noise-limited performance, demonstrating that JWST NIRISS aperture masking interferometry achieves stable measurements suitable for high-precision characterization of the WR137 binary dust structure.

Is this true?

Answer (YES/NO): YES